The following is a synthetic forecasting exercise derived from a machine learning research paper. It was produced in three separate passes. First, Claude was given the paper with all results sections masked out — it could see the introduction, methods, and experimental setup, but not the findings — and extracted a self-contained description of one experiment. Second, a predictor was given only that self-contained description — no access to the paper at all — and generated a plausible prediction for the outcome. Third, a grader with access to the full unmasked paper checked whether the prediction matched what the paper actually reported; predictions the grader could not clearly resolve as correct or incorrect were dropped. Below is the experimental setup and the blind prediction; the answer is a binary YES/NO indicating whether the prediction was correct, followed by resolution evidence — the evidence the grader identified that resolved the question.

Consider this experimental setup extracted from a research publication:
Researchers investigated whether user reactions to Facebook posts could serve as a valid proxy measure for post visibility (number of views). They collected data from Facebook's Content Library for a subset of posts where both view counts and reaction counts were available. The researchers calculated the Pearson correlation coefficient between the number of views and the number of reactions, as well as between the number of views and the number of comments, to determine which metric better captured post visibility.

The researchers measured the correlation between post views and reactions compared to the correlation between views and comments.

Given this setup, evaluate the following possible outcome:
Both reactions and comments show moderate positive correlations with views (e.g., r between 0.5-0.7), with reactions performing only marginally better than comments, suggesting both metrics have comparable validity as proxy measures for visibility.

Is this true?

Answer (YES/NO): NO